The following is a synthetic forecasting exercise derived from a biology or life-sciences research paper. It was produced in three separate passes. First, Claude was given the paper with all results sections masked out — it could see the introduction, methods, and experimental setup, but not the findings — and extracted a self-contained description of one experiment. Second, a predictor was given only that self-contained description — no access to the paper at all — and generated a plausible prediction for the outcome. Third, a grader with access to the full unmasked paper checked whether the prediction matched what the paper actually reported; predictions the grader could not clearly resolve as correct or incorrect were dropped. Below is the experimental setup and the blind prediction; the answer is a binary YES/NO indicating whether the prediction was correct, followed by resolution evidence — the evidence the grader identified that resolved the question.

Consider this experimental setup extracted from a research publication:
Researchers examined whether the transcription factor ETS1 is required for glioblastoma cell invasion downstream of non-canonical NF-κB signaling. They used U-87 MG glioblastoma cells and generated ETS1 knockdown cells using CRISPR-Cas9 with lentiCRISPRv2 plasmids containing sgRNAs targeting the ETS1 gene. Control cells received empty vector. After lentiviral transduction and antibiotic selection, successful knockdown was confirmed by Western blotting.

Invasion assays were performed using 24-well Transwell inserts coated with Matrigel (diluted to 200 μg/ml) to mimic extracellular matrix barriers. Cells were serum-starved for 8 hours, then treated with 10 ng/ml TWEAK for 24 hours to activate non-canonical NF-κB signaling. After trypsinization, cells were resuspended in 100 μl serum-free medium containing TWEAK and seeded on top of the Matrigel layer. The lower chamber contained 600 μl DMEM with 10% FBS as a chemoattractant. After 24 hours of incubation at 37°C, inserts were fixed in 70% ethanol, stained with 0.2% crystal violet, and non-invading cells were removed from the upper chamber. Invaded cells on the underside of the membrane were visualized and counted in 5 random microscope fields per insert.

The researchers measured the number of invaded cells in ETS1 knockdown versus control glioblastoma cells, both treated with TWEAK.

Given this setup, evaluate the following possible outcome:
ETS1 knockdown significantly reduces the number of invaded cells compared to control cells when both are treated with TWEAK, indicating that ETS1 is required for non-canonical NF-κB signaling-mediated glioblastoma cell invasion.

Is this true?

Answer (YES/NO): YES